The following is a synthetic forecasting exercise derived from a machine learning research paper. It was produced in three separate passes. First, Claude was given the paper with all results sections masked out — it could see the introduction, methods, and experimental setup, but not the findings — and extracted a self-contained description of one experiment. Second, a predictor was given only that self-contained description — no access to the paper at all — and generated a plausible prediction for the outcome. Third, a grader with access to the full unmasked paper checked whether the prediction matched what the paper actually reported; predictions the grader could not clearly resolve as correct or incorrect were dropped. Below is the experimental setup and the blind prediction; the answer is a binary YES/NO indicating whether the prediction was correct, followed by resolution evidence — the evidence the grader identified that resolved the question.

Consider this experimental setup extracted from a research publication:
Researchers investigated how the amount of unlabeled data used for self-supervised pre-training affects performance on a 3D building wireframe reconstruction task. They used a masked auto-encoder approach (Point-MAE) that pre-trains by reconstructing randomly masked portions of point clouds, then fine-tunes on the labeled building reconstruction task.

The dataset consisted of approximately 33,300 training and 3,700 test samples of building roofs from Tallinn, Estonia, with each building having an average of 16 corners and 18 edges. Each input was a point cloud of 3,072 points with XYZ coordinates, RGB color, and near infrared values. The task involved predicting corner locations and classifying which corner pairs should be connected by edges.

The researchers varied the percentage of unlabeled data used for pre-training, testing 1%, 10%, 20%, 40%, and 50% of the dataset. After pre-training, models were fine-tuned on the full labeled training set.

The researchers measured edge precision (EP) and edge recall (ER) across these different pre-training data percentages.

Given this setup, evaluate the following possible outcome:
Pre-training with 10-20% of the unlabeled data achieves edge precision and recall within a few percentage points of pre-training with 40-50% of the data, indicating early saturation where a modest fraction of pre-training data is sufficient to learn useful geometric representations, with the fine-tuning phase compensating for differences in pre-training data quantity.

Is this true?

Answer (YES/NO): NO